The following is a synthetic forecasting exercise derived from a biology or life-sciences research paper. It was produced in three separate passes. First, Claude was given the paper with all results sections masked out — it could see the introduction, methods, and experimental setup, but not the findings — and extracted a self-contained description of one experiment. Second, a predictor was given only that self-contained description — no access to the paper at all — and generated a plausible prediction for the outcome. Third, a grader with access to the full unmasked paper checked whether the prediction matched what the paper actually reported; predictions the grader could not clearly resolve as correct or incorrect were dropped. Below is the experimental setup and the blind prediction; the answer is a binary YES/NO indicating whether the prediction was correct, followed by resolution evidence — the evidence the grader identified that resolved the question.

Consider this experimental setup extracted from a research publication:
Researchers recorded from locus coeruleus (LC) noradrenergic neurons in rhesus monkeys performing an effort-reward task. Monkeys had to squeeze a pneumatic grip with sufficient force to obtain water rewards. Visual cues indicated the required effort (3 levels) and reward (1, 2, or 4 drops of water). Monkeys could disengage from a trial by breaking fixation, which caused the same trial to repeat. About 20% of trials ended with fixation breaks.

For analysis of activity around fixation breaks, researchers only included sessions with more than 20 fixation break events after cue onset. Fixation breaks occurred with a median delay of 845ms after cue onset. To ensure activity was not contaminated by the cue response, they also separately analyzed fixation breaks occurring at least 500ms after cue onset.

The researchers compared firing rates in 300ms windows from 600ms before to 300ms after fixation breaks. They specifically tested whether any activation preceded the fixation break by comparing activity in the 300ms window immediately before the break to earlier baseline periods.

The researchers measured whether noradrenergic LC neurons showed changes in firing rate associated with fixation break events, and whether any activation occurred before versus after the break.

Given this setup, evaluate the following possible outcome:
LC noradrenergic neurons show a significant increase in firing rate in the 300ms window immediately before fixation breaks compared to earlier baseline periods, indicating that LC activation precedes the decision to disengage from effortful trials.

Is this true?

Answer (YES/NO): NO